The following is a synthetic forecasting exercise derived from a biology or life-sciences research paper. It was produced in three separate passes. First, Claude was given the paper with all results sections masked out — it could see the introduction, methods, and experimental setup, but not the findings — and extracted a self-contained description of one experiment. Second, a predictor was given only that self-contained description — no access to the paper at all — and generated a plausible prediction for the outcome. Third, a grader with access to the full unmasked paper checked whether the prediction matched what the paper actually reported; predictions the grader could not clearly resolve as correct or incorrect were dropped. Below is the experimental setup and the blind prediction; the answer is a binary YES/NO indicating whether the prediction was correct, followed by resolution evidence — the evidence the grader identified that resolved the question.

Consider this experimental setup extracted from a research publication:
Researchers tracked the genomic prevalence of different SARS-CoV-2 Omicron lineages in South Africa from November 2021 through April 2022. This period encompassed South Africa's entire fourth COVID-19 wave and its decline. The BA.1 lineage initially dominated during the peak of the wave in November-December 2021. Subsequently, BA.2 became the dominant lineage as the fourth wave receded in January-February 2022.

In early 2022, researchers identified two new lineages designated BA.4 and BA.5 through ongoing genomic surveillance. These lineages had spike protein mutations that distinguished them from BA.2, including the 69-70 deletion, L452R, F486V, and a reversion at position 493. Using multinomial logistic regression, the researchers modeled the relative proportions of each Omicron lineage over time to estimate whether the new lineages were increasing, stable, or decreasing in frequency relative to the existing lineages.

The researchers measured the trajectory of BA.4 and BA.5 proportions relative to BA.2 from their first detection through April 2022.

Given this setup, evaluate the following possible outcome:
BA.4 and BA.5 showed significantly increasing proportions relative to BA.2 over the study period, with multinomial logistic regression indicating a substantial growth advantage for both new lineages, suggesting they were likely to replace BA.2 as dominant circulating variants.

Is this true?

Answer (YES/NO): YES